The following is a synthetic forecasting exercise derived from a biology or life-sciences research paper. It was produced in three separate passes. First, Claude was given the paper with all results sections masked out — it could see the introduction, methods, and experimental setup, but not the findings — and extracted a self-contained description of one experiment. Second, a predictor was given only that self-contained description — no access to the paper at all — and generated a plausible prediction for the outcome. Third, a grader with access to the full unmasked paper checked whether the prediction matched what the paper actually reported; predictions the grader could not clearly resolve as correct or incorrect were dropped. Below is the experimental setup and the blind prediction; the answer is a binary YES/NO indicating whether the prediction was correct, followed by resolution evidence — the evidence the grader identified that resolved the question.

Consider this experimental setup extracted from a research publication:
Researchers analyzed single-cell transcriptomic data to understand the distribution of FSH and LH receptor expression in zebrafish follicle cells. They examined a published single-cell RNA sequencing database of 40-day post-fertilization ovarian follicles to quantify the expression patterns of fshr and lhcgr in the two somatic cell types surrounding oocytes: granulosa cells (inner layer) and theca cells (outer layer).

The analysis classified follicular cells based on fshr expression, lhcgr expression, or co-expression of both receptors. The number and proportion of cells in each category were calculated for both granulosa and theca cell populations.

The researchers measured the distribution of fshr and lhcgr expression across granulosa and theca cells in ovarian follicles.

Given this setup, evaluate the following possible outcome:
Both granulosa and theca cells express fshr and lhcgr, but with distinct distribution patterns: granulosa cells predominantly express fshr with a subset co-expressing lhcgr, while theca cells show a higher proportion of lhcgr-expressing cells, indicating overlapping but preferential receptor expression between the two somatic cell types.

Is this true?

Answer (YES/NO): NO